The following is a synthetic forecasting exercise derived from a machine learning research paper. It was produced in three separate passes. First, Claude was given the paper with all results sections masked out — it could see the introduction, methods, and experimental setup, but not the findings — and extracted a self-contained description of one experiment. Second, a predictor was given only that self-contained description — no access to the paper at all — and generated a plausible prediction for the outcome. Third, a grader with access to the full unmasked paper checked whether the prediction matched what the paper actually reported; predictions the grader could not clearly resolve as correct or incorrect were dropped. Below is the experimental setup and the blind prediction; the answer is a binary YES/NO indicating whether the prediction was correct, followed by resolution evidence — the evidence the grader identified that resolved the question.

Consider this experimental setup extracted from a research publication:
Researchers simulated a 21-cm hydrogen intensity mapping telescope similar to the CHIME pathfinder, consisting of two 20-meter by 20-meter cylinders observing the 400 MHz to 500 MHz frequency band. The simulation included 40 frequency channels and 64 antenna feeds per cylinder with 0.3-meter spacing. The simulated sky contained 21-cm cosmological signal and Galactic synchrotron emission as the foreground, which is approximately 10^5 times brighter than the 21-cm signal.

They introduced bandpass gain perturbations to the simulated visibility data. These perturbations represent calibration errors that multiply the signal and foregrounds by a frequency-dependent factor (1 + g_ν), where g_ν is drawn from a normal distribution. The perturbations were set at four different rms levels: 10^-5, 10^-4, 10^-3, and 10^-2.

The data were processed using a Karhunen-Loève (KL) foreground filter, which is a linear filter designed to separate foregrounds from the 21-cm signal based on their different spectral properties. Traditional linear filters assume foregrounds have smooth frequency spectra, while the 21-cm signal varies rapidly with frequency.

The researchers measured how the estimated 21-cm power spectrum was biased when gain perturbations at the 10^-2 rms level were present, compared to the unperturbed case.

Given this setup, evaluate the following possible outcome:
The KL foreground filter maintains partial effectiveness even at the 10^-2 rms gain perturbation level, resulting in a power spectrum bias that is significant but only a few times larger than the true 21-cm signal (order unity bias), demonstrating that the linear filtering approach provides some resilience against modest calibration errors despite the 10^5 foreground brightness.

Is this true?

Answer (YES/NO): NO